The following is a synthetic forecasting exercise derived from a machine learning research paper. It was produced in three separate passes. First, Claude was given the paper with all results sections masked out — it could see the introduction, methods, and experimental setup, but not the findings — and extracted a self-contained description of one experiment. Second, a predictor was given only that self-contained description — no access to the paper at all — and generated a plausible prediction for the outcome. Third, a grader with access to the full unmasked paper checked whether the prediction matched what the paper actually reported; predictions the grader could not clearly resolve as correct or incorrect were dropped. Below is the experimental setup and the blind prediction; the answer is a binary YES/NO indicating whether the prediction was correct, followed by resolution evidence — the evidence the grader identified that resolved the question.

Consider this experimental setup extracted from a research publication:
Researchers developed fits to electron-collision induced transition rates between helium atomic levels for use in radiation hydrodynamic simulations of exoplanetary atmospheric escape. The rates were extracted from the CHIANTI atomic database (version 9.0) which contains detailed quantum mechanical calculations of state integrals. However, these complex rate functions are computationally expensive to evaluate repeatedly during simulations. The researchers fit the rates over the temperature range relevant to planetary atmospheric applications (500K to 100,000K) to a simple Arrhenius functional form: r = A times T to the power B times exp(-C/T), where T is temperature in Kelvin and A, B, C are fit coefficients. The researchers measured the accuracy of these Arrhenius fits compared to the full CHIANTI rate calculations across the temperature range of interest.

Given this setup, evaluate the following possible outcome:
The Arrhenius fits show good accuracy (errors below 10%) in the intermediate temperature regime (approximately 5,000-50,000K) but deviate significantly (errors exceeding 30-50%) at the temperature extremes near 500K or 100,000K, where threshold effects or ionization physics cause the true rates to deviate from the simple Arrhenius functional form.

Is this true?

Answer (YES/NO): NO